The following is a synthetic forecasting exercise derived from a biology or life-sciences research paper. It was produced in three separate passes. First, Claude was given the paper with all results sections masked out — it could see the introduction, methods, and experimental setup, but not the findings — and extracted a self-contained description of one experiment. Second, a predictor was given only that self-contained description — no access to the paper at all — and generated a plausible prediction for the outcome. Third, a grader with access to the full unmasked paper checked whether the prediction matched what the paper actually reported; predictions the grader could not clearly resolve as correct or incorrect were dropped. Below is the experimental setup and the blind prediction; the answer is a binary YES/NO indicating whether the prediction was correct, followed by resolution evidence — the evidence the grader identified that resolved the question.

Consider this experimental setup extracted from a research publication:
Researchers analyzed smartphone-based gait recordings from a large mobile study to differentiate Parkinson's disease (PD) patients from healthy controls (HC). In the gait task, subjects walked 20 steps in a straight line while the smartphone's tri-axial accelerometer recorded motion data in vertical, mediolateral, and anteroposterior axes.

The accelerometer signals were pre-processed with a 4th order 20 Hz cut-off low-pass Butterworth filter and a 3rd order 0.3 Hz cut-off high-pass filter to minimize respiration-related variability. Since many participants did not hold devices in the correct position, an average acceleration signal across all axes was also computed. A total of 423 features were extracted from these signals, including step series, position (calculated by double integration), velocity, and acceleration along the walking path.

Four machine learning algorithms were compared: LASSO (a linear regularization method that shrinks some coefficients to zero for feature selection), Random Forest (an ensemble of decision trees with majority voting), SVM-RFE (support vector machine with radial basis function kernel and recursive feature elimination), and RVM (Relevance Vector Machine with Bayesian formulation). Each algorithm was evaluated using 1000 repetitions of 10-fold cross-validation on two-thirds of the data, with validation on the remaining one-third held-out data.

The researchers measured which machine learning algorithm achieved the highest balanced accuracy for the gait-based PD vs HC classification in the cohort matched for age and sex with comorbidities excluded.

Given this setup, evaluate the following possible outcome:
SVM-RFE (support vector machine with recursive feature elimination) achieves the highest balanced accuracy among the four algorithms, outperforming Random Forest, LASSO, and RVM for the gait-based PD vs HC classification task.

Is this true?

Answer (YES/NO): YES